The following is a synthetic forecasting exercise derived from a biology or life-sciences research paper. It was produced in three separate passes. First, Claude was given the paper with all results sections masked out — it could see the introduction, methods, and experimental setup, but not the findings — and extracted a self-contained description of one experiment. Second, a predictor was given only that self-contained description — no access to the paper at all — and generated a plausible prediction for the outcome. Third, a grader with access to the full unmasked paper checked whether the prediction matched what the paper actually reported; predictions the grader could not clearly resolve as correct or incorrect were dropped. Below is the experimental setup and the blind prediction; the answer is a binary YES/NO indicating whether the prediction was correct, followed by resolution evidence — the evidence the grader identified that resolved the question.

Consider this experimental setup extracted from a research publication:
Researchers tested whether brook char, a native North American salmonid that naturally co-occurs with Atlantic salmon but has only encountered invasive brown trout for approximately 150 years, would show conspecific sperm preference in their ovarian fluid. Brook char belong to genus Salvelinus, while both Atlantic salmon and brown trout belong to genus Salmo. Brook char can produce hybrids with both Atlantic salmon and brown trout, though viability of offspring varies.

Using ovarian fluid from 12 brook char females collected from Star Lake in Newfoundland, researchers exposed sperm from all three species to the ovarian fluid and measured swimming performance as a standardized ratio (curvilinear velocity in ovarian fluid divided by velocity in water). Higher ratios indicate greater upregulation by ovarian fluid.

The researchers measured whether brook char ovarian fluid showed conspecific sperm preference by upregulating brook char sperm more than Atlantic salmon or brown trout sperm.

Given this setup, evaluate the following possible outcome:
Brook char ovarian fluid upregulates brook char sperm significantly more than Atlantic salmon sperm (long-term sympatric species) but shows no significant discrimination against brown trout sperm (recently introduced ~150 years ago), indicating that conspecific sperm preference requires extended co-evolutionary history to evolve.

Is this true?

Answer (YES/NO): NO